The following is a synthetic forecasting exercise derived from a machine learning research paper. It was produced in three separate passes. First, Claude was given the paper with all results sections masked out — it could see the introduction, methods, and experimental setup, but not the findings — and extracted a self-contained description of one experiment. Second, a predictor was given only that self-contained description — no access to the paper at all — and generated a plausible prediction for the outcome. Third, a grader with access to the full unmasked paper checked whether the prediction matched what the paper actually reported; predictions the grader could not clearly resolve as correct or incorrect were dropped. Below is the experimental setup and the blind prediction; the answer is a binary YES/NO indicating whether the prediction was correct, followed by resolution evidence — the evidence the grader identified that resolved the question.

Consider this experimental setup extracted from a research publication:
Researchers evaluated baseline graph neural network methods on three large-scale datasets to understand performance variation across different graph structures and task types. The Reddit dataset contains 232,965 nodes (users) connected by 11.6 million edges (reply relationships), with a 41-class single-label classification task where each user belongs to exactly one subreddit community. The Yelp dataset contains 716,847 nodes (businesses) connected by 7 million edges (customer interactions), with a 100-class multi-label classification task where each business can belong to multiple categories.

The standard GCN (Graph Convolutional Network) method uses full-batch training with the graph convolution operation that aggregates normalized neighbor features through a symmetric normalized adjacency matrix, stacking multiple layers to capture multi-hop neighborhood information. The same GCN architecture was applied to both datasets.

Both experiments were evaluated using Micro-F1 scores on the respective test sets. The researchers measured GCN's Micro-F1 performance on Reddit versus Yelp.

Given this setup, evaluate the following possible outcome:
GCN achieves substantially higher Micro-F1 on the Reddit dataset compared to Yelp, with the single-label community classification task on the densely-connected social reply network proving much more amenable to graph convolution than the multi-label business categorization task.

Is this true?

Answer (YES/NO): YES